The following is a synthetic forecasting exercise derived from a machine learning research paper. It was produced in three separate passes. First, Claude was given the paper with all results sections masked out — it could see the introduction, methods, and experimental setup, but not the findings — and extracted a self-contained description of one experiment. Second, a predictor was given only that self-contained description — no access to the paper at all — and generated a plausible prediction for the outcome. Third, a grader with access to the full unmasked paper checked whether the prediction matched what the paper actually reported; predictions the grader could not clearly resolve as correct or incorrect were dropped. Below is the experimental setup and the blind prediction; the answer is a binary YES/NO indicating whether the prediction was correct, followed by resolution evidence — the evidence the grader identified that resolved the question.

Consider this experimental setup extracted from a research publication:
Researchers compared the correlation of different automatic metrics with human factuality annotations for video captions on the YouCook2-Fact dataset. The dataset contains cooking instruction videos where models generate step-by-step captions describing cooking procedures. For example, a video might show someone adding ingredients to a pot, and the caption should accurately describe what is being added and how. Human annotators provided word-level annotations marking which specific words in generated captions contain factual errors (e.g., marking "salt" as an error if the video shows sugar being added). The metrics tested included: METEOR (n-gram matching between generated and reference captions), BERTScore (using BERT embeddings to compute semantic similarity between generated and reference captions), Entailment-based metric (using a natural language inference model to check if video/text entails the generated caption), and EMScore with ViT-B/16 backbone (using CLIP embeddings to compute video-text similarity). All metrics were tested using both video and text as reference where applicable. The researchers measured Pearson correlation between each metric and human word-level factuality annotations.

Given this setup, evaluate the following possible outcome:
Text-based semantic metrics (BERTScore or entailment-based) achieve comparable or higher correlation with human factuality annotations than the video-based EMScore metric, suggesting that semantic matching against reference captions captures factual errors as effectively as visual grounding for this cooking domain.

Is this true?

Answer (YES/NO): YES